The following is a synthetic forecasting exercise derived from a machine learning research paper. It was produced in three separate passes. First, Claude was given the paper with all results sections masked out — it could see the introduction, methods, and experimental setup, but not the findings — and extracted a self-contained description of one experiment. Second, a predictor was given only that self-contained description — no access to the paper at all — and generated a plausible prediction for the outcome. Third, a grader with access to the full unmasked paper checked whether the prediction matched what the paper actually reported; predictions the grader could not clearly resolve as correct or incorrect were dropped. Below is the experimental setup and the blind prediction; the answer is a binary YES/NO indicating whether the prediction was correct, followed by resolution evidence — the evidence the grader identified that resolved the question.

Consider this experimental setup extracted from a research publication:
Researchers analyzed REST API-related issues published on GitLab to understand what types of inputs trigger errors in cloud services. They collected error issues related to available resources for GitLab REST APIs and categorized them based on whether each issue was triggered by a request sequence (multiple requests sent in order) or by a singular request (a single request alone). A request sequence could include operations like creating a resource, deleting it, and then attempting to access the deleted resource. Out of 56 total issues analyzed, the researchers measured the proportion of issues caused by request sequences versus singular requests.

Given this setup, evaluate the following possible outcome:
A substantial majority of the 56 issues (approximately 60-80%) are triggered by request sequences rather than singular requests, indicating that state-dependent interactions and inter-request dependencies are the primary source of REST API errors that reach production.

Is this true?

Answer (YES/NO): YES